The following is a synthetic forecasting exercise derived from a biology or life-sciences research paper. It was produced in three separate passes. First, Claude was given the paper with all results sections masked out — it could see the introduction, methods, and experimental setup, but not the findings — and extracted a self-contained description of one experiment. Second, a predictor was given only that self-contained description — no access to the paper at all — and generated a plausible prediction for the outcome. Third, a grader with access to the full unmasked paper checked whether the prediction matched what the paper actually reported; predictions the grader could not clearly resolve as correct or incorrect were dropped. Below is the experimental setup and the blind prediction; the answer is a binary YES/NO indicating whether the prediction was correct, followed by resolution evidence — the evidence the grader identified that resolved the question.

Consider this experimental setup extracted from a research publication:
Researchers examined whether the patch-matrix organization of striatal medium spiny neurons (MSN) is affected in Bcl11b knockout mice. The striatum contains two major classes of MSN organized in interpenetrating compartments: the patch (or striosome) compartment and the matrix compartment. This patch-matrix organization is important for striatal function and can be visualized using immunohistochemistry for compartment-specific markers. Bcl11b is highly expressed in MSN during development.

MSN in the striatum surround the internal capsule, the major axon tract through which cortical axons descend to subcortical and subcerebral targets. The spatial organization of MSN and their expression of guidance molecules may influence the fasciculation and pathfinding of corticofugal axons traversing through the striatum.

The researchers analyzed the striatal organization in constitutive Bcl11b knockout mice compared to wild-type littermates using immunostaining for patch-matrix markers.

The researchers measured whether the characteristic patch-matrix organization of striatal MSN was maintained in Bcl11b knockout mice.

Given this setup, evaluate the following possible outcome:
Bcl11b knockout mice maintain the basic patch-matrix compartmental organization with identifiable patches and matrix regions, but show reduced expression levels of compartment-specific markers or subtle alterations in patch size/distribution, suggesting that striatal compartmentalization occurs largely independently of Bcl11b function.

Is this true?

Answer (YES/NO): NO